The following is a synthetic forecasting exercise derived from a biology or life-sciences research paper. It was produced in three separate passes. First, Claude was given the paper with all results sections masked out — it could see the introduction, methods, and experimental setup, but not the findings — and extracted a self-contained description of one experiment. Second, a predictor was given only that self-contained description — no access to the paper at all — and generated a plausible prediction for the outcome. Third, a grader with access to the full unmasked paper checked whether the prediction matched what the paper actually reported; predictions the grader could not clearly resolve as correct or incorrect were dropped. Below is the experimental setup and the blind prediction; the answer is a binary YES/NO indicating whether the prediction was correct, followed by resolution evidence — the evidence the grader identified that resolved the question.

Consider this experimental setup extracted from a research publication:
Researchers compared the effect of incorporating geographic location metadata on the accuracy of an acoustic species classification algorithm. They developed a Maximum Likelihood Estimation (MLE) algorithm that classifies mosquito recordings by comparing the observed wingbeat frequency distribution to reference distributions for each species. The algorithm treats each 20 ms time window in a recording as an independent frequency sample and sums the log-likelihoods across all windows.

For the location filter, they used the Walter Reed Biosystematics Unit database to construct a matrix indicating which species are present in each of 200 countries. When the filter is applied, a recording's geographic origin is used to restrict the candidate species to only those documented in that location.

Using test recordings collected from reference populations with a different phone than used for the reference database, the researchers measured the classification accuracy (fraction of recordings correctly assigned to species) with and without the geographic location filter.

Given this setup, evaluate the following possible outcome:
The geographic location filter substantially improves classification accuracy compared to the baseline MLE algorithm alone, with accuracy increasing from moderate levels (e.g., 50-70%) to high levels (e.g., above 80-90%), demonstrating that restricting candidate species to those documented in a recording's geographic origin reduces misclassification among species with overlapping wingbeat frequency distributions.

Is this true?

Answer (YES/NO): NO